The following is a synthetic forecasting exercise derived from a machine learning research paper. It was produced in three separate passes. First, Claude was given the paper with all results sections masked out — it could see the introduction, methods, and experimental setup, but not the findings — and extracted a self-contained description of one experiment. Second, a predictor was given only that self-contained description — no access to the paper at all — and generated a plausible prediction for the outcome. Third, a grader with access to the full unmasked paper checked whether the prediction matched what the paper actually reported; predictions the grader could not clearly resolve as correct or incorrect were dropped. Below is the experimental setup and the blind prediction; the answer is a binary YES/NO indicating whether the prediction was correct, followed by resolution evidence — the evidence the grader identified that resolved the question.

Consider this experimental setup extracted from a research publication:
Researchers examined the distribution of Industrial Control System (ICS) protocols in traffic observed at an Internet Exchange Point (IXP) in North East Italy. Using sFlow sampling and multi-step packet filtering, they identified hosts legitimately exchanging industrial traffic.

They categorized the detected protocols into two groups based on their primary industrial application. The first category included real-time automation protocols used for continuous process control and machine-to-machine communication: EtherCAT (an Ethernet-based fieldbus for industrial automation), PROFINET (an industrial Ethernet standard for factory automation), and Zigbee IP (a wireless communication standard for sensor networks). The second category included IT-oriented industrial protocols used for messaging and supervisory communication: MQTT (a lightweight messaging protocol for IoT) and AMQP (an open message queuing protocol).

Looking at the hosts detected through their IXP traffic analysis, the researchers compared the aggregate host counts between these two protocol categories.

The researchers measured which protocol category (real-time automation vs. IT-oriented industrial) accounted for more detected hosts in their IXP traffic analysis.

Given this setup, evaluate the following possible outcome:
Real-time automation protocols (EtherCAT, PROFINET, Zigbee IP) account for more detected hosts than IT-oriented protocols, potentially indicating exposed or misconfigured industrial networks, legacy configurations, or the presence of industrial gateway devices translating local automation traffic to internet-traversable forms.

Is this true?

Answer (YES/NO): NO